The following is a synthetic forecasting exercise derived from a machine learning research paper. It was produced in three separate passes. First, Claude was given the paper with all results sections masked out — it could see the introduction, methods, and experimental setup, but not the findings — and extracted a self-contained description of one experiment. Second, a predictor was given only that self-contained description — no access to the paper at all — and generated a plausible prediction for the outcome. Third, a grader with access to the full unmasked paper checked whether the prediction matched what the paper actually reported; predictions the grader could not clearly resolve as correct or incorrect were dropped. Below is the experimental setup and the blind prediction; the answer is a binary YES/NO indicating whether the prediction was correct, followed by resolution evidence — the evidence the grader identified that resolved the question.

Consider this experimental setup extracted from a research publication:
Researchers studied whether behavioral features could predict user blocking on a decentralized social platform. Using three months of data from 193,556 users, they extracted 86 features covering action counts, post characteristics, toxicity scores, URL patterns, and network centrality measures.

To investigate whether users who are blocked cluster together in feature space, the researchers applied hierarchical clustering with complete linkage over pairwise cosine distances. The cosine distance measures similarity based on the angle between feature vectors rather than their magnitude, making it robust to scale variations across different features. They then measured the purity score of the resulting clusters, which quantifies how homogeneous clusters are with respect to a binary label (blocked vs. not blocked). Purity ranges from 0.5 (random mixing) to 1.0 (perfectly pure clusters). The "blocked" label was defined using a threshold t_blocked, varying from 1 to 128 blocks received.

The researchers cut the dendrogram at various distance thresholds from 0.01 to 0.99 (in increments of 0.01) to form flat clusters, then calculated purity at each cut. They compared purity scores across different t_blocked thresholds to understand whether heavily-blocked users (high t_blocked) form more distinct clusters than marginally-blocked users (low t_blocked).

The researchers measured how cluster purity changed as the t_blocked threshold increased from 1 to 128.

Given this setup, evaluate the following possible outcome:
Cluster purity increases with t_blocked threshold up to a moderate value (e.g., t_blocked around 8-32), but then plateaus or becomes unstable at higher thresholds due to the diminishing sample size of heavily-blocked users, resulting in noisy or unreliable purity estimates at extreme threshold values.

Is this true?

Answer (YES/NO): NO